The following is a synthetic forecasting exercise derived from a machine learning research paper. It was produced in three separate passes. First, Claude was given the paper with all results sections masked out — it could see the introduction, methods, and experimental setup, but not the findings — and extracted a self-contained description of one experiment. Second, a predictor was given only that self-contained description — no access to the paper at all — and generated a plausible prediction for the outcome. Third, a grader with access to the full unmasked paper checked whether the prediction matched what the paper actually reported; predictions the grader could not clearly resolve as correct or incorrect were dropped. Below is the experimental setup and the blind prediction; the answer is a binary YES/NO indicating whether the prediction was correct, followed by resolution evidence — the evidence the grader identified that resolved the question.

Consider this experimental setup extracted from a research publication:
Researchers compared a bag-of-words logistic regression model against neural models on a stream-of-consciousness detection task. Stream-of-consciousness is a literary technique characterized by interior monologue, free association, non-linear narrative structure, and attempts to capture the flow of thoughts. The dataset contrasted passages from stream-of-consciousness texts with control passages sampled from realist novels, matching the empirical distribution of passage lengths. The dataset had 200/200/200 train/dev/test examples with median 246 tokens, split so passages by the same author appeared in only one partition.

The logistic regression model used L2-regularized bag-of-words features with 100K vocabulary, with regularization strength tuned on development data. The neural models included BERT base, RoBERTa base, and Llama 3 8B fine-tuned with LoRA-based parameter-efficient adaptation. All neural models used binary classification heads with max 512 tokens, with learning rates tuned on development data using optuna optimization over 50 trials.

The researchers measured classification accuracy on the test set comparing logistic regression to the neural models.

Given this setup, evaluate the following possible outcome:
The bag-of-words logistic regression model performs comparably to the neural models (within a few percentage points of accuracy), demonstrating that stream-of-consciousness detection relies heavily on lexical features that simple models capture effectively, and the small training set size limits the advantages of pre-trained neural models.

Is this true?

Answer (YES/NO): NO